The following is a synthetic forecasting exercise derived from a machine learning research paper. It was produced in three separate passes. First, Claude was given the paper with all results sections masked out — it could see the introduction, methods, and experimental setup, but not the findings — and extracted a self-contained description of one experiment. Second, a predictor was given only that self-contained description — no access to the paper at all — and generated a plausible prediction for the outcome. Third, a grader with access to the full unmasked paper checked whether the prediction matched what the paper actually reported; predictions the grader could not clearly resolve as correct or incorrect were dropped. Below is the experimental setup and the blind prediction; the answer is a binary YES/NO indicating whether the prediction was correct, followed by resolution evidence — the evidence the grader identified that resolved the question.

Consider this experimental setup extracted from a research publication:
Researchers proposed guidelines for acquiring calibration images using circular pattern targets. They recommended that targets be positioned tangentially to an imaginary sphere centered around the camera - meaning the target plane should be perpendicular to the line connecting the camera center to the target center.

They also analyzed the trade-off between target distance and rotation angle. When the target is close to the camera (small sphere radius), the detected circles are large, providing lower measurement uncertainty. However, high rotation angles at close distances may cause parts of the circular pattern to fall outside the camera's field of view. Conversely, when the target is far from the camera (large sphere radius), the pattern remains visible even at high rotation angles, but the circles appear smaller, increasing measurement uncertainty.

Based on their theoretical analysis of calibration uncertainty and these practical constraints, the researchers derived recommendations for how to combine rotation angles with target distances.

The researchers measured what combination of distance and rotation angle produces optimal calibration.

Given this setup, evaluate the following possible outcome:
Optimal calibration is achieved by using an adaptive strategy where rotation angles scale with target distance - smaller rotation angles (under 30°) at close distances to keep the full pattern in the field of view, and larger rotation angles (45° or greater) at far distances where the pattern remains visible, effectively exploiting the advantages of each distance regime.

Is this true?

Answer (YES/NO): YES